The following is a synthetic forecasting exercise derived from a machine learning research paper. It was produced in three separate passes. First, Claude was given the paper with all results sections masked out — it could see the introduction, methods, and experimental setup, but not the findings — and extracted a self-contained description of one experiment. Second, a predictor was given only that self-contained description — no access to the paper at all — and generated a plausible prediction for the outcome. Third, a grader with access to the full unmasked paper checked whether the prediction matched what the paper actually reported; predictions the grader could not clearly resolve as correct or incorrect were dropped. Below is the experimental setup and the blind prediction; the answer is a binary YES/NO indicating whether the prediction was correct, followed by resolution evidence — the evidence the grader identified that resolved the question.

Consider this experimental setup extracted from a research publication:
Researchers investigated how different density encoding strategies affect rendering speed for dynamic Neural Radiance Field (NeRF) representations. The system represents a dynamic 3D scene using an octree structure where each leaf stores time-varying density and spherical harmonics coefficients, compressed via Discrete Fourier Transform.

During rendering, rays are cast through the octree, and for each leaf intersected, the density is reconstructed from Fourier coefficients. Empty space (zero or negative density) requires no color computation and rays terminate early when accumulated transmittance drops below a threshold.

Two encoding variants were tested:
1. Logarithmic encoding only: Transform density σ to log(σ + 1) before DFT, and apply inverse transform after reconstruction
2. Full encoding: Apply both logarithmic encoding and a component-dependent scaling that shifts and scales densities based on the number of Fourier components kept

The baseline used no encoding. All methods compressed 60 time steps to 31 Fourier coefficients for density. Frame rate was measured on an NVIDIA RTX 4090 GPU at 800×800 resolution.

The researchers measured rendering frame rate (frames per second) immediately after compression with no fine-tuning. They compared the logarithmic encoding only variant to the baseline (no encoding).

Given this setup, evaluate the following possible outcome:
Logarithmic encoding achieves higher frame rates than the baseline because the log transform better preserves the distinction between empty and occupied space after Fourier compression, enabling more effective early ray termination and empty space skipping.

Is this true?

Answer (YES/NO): NO